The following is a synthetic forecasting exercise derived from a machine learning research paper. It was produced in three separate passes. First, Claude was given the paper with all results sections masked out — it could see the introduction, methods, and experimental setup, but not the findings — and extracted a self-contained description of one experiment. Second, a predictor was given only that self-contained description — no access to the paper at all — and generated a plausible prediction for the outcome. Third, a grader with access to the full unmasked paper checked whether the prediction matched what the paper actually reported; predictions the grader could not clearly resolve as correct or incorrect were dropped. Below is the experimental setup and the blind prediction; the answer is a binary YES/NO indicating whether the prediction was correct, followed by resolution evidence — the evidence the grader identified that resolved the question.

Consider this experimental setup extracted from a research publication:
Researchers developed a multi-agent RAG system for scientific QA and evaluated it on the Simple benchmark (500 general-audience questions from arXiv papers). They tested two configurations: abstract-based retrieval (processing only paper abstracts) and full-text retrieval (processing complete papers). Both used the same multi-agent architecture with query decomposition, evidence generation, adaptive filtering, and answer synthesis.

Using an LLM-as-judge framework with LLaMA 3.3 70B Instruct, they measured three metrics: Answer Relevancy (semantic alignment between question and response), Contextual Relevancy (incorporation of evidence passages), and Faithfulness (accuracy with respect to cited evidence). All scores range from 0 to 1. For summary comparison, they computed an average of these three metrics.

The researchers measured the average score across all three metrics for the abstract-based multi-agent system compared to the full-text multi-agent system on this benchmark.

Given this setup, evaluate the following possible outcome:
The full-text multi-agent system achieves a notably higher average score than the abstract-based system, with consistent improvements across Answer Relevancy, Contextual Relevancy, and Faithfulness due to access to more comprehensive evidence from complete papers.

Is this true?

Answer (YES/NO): NO